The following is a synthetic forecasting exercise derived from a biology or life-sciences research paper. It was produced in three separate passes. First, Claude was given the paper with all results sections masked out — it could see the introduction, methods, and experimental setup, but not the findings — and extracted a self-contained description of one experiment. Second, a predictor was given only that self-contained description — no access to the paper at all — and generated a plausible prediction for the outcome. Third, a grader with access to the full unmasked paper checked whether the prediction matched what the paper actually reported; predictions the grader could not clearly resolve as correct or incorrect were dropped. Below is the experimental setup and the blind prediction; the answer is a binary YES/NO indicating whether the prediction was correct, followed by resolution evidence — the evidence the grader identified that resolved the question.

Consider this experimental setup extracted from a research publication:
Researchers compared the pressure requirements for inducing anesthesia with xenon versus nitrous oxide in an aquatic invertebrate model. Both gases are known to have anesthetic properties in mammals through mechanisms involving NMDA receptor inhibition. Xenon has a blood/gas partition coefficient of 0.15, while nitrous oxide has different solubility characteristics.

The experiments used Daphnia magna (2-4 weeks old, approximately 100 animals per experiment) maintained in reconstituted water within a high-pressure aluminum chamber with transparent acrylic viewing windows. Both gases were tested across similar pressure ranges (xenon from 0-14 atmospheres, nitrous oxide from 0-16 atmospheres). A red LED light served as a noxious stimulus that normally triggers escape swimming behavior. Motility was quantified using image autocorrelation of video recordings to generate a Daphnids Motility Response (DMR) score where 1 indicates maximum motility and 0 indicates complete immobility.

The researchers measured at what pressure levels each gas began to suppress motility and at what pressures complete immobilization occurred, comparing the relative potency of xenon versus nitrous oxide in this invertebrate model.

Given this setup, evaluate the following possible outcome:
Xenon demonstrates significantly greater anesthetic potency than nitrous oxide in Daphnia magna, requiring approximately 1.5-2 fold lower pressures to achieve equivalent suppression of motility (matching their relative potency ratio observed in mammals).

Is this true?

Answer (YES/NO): NO